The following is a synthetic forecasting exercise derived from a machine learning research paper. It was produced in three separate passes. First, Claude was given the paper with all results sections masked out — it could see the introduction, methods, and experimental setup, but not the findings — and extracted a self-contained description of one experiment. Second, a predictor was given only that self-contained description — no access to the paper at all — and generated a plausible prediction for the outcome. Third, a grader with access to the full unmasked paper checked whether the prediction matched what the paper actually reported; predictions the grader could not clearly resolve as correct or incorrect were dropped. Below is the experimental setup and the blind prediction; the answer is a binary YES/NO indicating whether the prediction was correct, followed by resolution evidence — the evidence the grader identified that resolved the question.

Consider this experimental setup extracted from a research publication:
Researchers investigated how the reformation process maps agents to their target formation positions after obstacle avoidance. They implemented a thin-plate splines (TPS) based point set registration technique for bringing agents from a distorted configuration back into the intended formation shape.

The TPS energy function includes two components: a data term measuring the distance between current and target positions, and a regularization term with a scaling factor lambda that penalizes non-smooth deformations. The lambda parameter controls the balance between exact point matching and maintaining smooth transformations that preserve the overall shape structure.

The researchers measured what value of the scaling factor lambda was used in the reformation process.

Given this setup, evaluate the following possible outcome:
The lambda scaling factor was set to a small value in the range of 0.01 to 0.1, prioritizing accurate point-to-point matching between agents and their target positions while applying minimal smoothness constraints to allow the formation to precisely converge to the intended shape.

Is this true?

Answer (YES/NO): NO